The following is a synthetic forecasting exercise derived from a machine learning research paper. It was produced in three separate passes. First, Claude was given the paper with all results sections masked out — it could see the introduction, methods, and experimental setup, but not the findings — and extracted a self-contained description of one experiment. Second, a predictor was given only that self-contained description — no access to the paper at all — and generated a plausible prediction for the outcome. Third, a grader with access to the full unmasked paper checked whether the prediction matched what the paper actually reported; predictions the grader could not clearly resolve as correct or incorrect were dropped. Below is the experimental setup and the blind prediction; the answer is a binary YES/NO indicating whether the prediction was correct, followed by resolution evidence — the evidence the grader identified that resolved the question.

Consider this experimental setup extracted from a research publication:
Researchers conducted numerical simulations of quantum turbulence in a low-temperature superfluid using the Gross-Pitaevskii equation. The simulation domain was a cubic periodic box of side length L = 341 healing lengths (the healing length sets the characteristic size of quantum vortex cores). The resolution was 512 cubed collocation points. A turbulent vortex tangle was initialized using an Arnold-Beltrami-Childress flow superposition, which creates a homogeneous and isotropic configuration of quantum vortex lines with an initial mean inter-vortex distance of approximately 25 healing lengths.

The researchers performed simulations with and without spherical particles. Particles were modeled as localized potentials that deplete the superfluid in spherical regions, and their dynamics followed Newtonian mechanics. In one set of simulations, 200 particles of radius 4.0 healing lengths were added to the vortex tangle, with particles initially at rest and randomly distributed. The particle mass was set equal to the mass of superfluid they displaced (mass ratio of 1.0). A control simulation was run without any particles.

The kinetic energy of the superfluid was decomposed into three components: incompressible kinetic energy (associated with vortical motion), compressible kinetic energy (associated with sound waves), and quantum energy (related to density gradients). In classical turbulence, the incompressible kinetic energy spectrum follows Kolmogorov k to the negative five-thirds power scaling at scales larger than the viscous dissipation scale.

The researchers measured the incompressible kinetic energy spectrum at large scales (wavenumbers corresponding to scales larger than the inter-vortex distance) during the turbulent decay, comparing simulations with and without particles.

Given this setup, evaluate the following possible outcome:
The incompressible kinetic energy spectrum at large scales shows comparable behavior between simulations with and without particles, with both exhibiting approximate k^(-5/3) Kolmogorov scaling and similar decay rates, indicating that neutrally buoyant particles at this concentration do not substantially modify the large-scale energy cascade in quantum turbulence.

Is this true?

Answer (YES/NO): YES